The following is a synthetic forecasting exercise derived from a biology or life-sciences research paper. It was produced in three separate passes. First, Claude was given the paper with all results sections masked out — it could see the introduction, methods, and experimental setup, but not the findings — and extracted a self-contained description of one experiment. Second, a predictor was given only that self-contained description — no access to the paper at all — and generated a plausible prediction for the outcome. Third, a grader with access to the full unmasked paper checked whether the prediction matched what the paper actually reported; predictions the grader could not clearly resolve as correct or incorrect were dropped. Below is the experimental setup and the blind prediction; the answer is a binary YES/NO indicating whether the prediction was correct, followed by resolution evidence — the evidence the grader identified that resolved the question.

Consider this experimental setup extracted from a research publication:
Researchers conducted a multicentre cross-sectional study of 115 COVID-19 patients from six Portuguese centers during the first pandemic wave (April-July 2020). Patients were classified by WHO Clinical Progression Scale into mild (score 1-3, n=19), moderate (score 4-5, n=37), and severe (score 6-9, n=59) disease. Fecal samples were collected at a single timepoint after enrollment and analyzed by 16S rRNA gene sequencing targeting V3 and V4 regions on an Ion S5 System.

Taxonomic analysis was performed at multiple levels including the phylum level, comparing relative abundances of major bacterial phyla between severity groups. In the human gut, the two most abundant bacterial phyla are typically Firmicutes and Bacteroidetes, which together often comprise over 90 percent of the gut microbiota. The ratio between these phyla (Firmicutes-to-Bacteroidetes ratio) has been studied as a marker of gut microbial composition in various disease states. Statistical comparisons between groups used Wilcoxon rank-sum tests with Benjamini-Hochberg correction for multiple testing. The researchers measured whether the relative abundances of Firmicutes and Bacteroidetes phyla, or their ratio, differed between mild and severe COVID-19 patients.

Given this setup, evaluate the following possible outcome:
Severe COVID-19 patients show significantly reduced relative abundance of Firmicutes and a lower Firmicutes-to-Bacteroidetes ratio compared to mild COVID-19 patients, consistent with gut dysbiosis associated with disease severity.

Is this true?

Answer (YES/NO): NO